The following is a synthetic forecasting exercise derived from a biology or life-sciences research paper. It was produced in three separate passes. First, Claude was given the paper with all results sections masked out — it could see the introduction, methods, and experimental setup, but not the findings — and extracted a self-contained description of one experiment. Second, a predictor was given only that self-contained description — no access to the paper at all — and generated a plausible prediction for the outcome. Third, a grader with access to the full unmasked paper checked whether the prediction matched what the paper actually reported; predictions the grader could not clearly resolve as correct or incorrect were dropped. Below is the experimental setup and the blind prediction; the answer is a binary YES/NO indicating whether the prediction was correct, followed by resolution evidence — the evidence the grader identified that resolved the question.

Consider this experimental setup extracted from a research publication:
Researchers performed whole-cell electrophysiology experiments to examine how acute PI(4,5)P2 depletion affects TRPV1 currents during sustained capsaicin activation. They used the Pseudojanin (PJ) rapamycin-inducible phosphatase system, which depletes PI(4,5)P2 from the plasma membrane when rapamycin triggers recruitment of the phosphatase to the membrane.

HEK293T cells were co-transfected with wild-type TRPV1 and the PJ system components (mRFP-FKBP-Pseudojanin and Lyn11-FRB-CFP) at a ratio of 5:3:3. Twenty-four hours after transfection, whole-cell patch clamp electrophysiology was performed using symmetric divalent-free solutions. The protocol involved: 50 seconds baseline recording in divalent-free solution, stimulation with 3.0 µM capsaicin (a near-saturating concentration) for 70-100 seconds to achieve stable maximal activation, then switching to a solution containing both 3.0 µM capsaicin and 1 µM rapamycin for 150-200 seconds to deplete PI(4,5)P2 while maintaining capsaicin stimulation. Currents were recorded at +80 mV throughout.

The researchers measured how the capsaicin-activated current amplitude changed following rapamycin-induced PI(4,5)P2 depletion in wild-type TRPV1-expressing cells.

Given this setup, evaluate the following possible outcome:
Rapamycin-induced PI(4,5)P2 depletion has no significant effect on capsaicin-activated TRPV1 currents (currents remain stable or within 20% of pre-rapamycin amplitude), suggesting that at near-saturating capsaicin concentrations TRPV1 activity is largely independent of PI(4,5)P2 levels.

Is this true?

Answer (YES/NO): NO